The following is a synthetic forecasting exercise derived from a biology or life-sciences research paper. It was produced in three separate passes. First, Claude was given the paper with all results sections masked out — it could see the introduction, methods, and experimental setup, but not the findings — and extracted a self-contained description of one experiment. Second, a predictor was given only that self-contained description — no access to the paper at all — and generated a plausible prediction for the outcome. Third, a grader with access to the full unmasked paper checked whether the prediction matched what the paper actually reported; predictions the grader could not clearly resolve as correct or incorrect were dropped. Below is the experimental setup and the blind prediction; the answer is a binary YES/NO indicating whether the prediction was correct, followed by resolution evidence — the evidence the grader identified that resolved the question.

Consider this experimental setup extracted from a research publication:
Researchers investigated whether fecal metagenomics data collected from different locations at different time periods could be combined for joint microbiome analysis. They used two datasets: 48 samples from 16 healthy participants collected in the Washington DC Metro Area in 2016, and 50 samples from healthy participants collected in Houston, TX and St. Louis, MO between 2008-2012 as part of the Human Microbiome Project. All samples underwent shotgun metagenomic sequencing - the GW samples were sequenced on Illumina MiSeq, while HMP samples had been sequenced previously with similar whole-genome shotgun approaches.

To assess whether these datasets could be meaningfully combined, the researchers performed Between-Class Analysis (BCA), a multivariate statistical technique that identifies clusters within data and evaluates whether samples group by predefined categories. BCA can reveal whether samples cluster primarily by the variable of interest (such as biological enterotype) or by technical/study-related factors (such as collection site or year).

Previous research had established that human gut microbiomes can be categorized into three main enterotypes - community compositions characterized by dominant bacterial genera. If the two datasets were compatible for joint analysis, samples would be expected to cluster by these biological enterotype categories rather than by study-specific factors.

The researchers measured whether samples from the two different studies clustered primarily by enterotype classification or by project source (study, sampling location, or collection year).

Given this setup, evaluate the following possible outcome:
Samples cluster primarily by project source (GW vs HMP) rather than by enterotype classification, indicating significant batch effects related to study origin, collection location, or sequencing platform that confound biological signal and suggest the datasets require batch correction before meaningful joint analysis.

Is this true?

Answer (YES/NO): NO